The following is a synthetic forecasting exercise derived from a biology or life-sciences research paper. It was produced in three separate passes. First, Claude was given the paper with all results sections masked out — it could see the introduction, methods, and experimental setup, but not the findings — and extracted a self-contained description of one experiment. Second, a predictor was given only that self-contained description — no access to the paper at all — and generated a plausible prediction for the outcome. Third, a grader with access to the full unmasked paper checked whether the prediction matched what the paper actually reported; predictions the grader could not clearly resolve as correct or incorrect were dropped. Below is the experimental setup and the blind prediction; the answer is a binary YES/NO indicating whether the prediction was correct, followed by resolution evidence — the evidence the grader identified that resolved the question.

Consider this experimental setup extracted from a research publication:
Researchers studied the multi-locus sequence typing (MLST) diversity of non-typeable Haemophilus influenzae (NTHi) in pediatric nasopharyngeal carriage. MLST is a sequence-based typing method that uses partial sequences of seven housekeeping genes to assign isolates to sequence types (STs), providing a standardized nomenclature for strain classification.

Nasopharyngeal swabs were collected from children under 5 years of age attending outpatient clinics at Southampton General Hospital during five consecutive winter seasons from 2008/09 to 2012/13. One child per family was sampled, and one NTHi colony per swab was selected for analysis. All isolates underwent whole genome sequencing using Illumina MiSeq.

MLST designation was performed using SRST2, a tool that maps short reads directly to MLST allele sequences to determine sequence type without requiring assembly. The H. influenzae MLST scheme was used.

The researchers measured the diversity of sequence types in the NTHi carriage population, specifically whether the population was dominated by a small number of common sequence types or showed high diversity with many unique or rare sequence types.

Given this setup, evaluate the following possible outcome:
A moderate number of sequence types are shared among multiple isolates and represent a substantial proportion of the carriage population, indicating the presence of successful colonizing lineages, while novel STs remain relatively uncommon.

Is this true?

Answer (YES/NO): NO